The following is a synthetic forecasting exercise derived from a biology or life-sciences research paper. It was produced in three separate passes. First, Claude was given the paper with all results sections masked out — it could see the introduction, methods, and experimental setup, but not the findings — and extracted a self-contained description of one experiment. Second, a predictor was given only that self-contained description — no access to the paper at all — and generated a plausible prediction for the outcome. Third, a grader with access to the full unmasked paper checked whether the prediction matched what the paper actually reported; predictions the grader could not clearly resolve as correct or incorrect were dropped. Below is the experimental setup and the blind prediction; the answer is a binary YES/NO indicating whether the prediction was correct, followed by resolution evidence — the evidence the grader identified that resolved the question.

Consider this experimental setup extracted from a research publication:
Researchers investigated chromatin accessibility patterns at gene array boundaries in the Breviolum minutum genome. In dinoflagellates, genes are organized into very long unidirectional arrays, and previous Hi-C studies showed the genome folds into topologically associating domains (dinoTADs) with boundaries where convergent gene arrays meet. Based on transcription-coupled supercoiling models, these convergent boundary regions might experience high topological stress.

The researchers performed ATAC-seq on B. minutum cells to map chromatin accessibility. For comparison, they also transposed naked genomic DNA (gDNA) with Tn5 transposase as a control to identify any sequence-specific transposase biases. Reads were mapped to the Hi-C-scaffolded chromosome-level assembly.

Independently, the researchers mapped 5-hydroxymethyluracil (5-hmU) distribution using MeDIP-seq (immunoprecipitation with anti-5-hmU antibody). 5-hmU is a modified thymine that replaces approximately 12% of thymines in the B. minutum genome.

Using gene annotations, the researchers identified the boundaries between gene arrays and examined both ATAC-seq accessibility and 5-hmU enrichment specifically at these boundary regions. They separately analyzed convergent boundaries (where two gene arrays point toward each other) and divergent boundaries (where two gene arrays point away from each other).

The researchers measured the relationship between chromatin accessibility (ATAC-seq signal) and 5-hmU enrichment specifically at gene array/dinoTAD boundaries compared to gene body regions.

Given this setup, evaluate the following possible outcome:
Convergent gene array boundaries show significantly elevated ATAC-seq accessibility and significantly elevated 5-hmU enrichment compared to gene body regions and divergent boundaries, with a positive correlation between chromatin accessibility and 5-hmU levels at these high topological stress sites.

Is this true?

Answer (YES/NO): NO